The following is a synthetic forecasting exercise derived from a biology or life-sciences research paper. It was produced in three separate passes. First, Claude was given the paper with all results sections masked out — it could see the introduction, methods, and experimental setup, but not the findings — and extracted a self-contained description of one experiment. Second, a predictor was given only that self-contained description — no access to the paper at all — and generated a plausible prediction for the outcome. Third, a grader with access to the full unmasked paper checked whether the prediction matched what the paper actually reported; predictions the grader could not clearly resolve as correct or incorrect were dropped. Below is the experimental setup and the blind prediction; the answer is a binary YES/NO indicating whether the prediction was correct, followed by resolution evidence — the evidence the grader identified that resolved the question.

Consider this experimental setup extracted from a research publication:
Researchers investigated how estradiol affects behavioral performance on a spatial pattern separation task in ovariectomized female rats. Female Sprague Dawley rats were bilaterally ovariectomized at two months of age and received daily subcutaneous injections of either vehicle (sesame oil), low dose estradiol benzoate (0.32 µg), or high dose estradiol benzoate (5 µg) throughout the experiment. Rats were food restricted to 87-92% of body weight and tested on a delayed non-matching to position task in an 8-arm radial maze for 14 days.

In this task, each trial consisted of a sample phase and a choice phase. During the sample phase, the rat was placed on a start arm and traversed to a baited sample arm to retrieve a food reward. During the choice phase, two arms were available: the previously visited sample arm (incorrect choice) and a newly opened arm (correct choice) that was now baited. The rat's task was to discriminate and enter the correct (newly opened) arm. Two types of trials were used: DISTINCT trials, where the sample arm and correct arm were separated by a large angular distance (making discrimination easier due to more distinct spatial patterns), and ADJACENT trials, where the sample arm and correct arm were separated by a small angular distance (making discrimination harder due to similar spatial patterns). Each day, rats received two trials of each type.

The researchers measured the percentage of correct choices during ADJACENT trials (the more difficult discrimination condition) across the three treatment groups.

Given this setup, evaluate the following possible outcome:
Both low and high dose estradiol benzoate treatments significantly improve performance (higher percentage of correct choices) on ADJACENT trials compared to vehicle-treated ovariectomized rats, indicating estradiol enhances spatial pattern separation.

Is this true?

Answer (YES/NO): NO